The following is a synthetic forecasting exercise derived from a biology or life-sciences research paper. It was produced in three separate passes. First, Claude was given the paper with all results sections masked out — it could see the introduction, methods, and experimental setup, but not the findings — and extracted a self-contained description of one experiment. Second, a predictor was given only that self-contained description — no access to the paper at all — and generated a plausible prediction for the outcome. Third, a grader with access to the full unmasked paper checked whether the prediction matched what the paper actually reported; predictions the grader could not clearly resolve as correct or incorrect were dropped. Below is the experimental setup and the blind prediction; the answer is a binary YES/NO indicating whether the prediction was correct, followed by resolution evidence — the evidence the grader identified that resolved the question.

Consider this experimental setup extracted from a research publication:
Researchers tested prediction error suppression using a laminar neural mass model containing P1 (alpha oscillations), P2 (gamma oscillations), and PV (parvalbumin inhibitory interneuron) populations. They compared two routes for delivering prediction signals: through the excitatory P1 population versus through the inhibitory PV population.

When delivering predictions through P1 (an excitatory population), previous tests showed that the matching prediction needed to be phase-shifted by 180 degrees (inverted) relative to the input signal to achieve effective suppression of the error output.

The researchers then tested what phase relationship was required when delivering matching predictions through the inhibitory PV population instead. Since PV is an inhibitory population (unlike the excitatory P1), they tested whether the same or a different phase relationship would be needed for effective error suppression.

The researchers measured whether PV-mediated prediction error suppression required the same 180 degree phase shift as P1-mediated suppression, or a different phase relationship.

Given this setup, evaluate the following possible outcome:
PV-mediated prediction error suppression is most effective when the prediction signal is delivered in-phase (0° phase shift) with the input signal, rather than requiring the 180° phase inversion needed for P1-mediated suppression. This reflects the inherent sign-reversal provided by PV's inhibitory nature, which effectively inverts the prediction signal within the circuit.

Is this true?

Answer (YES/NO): YES